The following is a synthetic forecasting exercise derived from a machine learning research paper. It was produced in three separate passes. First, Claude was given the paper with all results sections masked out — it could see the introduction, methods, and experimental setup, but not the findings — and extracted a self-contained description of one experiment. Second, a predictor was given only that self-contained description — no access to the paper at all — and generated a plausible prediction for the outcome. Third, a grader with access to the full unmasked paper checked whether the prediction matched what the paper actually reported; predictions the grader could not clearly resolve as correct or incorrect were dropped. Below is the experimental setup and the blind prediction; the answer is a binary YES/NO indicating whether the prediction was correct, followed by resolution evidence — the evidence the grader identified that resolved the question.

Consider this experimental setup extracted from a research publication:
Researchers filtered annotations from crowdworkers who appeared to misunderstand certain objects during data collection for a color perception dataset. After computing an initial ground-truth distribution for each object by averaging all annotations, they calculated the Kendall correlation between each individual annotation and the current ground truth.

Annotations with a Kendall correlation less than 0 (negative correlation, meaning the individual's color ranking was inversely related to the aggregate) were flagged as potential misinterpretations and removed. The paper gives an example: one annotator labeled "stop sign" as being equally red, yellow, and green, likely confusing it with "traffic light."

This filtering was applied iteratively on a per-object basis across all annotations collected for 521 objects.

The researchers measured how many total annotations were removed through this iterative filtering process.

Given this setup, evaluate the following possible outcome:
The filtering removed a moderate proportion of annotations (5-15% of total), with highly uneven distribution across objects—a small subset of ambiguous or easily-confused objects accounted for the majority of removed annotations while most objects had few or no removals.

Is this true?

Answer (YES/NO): NO